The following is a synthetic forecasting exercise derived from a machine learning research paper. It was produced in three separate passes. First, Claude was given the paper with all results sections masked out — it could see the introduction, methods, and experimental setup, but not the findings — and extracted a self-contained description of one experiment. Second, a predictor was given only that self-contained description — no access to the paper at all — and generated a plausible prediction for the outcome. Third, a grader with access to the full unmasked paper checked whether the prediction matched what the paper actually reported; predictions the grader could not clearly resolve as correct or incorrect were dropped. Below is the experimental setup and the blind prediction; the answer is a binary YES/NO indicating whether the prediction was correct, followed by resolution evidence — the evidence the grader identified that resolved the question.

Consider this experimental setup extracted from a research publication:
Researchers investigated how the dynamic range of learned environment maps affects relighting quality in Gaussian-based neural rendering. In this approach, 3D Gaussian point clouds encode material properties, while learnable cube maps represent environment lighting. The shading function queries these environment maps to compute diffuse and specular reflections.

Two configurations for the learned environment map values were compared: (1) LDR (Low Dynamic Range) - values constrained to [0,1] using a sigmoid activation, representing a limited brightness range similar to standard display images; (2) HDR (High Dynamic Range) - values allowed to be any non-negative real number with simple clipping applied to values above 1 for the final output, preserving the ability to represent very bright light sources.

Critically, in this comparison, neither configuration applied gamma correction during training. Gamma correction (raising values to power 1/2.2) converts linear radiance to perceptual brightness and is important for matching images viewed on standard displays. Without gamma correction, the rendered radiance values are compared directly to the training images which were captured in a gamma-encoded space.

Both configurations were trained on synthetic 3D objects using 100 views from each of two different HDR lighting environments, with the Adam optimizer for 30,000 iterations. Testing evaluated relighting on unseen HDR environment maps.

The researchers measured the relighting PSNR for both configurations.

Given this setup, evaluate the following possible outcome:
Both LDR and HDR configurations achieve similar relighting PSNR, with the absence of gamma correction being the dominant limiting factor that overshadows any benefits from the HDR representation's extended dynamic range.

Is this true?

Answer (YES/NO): NO